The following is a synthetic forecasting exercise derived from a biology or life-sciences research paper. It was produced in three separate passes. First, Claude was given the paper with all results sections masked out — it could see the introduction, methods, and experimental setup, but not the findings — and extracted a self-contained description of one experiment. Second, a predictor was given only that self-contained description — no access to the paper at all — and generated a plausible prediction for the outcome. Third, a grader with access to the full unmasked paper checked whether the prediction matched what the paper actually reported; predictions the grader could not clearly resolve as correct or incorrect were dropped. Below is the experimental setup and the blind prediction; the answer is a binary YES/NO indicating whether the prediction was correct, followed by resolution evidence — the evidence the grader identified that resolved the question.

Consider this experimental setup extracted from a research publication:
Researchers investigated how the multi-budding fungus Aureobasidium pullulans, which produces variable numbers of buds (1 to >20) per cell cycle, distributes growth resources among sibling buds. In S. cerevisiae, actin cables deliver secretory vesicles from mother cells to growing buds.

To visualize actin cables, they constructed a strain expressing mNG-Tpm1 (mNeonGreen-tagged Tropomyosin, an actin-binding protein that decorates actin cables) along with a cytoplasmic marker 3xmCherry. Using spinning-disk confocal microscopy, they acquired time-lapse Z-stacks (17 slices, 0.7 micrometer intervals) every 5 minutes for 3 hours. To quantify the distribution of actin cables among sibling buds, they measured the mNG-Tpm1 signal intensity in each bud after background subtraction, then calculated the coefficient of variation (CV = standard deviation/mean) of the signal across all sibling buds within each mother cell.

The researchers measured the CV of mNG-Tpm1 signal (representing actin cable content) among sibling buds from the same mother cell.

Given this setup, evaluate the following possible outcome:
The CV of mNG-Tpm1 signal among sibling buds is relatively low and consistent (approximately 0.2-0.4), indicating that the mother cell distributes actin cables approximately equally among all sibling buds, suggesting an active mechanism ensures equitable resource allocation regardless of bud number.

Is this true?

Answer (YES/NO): NO